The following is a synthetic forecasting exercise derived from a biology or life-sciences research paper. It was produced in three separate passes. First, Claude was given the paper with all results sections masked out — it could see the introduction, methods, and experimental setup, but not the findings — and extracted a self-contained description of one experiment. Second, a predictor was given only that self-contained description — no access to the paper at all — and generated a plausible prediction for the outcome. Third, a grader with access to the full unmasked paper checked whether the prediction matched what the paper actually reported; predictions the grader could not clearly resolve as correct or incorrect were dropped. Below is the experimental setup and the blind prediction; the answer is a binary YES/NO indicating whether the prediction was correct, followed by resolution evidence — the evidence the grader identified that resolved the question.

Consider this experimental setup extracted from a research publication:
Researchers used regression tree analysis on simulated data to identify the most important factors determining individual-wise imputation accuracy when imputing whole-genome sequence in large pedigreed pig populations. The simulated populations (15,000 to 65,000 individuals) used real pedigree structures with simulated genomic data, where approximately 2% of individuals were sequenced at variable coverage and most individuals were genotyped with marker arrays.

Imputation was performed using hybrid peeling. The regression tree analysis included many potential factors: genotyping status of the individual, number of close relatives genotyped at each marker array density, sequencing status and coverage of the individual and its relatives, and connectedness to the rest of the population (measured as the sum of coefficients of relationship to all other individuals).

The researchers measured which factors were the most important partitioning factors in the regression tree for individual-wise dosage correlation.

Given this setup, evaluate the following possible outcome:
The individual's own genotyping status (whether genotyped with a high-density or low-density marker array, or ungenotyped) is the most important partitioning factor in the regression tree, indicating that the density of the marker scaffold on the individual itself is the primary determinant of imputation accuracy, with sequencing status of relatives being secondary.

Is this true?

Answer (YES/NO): NO